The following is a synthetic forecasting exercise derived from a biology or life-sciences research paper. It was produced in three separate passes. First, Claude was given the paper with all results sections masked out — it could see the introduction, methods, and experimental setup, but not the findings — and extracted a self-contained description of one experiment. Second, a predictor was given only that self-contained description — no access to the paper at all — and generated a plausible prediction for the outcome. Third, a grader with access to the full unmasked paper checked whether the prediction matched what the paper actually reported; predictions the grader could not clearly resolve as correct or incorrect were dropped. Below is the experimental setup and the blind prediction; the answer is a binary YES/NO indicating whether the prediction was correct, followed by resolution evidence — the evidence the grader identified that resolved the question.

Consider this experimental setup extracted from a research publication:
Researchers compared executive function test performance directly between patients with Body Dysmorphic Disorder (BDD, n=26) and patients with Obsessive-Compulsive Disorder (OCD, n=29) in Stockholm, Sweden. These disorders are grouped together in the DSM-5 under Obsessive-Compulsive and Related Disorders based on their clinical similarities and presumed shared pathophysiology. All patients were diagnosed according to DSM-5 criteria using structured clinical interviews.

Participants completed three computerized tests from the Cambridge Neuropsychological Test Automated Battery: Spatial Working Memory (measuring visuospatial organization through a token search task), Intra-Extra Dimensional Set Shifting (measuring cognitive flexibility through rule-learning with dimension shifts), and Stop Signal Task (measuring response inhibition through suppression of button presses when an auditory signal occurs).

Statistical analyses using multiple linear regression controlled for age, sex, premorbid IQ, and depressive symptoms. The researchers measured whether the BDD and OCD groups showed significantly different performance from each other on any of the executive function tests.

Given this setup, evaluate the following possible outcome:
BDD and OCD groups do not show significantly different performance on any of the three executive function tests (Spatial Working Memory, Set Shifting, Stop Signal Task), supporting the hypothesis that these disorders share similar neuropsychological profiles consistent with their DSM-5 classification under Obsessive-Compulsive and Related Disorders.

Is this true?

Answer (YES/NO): YES